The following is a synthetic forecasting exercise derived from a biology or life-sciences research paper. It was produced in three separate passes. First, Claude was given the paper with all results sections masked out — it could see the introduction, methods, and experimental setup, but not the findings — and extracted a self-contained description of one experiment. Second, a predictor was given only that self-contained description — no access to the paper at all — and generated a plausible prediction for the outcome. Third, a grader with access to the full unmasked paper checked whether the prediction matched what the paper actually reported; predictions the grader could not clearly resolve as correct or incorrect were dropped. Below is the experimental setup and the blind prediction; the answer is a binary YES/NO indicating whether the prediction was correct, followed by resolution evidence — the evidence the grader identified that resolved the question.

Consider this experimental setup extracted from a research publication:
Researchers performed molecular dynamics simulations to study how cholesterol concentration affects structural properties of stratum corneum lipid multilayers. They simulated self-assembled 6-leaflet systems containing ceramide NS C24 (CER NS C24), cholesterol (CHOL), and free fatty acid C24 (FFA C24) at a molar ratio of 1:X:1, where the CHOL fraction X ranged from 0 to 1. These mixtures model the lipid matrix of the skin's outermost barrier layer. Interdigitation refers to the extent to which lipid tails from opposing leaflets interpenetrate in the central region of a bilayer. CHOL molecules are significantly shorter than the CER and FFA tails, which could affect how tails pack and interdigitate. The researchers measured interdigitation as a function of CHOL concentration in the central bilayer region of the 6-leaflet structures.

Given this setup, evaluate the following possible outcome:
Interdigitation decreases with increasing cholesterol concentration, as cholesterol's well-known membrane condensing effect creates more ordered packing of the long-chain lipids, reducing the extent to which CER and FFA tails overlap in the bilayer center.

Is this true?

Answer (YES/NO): NO